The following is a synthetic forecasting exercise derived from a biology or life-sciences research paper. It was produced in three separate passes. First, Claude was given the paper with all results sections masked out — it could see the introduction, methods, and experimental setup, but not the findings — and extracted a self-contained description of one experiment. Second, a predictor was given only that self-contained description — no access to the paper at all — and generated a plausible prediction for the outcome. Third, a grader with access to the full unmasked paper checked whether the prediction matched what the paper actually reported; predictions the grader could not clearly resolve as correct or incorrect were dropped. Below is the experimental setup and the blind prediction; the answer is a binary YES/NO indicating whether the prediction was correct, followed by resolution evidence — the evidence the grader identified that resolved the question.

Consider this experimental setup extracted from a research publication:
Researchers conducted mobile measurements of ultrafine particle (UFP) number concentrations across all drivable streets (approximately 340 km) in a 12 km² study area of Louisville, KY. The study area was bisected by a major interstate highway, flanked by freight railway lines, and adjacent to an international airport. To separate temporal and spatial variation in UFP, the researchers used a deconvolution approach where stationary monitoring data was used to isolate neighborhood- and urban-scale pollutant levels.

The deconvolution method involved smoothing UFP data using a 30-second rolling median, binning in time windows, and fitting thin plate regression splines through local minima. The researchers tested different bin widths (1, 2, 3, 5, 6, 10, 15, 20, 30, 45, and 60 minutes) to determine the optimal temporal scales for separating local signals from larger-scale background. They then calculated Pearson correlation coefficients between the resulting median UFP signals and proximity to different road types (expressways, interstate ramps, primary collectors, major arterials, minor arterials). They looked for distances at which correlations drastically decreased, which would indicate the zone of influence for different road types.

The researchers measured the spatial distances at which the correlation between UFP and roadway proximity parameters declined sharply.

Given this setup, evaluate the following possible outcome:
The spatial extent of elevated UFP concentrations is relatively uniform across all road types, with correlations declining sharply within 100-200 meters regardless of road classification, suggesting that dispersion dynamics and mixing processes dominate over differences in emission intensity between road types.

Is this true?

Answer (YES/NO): NO